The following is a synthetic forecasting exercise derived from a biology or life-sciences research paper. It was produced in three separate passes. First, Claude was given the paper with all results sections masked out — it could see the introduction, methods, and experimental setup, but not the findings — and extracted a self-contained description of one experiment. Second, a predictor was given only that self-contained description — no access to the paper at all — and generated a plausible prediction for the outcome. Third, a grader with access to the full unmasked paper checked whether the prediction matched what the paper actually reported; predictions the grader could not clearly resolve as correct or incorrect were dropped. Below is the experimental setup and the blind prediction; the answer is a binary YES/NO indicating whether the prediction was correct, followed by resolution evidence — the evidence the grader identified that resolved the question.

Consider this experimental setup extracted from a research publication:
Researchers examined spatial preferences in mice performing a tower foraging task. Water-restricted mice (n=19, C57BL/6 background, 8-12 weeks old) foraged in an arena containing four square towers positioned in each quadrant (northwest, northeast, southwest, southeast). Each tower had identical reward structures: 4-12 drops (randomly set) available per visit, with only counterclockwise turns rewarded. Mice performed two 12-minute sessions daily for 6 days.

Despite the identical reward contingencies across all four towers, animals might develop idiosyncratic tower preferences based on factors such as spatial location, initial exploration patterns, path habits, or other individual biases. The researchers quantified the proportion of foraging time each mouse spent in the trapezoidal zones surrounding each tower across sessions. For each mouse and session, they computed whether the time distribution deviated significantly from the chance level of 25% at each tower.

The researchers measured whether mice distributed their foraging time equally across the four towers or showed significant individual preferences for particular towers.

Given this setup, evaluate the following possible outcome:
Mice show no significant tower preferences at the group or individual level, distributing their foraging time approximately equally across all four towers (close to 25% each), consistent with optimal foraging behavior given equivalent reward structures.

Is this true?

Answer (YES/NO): YES